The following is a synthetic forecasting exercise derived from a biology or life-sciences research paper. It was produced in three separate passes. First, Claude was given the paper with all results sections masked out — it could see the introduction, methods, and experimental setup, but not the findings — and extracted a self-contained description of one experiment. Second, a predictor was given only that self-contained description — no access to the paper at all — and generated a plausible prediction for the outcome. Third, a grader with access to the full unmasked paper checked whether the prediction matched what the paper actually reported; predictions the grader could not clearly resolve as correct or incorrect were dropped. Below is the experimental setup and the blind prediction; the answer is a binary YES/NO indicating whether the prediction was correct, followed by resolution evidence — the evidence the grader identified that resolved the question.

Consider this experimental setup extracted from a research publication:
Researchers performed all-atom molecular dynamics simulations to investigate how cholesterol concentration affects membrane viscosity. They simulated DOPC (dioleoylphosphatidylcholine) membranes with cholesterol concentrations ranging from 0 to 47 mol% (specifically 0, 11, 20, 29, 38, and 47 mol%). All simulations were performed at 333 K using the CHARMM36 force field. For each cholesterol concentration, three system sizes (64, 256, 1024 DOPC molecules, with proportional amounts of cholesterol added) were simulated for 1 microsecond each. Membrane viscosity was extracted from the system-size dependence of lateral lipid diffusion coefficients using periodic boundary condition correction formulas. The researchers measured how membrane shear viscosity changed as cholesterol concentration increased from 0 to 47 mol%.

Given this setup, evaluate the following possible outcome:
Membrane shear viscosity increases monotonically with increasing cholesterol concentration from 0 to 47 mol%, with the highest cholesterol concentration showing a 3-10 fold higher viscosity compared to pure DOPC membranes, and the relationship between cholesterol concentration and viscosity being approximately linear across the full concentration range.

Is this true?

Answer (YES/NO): NO